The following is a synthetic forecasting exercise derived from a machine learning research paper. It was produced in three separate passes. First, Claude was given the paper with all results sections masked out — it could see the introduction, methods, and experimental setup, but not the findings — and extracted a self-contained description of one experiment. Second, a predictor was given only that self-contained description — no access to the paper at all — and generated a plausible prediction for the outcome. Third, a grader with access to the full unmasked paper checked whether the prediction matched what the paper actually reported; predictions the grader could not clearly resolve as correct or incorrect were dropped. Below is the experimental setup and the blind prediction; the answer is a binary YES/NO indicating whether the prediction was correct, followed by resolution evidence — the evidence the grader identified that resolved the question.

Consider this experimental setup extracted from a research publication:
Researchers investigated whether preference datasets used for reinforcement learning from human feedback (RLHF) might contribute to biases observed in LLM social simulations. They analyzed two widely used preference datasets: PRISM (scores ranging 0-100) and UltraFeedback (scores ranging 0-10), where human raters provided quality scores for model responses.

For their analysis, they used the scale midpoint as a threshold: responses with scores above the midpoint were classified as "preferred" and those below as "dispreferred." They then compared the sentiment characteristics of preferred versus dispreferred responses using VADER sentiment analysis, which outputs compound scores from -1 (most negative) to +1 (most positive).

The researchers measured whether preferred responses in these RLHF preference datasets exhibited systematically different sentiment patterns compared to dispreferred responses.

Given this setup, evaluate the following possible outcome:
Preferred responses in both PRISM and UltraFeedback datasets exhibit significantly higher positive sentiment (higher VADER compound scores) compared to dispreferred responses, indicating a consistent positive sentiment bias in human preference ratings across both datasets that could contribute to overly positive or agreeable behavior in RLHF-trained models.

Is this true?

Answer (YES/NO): YES